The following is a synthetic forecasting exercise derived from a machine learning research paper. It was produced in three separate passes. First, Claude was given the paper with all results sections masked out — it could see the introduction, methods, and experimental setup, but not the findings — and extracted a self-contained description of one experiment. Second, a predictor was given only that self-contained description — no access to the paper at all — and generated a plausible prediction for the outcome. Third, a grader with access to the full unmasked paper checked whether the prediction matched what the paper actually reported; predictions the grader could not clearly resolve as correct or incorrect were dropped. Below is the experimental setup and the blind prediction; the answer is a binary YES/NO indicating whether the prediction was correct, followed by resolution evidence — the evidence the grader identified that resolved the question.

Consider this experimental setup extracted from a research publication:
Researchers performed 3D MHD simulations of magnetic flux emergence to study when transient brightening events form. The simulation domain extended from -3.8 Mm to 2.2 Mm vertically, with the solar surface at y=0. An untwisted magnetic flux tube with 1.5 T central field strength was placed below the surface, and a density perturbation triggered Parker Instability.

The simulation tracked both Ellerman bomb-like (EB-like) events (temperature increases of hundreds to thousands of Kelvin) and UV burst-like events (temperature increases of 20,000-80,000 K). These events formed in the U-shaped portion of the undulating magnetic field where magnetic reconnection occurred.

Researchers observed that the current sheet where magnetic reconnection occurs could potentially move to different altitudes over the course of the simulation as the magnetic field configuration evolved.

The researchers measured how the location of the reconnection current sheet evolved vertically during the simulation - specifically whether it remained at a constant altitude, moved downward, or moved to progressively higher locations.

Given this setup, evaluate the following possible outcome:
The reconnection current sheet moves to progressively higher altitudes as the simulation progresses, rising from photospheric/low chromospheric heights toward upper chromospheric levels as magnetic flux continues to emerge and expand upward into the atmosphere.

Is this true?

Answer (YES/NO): YES